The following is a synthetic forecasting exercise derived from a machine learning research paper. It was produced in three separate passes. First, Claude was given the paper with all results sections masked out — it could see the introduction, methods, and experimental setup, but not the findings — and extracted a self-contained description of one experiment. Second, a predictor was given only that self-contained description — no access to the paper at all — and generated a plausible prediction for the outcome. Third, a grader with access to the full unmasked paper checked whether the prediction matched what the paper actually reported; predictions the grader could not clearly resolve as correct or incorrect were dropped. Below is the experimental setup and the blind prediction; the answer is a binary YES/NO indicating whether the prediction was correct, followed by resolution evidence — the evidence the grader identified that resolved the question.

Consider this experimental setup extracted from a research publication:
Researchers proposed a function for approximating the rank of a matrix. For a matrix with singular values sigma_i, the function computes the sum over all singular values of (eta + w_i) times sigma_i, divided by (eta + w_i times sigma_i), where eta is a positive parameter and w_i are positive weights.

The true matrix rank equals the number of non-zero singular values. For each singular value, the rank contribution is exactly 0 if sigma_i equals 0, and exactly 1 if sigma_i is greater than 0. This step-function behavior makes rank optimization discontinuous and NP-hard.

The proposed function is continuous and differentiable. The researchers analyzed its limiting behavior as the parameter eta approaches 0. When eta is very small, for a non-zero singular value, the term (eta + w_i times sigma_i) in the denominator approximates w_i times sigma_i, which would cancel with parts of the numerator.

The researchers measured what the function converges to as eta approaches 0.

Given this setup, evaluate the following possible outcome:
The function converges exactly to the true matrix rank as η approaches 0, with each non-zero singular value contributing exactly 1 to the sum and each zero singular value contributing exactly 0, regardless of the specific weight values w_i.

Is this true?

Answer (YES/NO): YES